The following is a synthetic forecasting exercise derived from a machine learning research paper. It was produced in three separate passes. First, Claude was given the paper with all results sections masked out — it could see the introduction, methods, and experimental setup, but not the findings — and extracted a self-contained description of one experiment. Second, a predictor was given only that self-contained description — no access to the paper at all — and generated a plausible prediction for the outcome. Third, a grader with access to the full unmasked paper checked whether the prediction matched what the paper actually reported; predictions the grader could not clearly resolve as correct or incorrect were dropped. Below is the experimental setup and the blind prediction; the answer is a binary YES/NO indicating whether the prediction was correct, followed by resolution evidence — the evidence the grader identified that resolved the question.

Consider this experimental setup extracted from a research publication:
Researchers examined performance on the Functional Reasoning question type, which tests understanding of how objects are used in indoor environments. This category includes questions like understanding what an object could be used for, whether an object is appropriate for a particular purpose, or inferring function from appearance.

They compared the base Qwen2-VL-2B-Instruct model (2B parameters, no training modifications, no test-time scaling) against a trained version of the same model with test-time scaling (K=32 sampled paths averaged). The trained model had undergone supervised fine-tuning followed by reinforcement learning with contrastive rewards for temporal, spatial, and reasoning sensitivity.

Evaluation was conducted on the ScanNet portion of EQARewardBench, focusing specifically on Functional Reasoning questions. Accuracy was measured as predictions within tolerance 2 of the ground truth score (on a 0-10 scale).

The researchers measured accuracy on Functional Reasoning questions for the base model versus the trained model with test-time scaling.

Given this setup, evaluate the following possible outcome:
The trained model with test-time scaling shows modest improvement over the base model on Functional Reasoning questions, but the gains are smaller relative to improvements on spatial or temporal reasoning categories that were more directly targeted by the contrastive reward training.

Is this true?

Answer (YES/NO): NO